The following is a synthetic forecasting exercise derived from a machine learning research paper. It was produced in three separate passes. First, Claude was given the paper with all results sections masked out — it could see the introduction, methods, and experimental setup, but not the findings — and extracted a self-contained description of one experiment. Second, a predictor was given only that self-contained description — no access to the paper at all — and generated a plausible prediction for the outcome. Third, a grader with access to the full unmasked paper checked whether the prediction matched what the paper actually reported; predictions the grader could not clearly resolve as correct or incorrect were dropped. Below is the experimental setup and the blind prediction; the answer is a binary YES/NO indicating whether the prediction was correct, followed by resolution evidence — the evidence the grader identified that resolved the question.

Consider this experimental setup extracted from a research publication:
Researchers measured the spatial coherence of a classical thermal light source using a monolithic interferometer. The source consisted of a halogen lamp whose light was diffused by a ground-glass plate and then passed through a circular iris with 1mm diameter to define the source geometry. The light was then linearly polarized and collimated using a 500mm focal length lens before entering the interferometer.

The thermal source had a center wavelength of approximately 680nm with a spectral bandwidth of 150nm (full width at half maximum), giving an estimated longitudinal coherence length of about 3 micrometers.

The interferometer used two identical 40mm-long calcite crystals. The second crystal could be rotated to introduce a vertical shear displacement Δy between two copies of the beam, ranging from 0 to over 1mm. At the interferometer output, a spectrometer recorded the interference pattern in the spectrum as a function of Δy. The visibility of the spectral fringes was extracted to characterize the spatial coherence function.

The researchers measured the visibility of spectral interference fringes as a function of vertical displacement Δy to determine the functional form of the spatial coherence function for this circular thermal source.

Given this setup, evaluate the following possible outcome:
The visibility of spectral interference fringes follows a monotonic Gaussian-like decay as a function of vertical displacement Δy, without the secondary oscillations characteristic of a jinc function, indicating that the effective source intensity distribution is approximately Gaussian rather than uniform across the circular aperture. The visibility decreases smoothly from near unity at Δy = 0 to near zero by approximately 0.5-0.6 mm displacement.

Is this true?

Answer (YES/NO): NO